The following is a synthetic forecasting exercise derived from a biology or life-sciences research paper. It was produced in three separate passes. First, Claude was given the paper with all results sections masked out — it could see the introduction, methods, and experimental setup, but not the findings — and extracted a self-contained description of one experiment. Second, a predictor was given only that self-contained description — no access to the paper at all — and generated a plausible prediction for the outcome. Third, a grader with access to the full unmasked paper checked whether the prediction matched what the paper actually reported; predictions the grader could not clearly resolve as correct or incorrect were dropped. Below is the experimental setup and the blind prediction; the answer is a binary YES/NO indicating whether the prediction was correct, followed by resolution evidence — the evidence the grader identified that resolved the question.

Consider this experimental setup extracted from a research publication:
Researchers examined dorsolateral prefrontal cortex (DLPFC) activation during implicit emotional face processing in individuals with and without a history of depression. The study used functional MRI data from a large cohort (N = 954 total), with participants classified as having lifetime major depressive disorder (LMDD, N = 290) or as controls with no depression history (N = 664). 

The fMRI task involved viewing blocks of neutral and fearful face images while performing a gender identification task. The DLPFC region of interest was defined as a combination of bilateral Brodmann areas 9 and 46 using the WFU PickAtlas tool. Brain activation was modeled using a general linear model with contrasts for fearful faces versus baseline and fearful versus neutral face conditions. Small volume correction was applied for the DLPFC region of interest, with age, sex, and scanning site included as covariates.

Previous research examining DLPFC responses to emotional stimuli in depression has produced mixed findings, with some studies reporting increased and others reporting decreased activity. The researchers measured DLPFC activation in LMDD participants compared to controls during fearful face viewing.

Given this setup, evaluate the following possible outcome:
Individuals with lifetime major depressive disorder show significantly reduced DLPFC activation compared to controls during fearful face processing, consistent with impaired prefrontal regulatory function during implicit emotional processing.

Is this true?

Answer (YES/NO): NO